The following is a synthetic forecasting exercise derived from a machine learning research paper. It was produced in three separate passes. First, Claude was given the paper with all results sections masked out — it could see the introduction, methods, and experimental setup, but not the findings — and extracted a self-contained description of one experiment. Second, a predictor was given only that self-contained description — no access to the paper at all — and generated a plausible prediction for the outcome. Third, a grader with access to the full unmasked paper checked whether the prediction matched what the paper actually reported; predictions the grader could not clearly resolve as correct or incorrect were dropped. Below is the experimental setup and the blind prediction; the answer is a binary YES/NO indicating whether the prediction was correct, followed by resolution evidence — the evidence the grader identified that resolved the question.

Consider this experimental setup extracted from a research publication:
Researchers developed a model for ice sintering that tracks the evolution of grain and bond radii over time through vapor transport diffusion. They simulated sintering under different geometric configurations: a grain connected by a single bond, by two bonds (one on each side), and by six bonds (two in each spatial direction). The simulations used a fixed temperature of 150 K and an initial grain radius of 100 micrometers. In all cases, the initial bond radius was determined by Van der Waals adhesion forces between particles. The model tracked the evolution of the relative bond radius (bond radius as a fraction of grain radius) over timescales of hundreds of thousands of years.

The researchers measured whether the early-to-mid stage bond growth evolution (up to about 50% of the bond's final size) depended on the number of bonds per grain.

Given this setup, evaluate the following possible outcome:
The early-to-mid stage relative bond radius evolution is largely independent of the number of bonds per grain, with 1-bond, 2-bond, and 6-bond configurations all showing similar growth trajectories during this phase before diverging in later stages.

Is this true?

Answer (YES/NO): YES